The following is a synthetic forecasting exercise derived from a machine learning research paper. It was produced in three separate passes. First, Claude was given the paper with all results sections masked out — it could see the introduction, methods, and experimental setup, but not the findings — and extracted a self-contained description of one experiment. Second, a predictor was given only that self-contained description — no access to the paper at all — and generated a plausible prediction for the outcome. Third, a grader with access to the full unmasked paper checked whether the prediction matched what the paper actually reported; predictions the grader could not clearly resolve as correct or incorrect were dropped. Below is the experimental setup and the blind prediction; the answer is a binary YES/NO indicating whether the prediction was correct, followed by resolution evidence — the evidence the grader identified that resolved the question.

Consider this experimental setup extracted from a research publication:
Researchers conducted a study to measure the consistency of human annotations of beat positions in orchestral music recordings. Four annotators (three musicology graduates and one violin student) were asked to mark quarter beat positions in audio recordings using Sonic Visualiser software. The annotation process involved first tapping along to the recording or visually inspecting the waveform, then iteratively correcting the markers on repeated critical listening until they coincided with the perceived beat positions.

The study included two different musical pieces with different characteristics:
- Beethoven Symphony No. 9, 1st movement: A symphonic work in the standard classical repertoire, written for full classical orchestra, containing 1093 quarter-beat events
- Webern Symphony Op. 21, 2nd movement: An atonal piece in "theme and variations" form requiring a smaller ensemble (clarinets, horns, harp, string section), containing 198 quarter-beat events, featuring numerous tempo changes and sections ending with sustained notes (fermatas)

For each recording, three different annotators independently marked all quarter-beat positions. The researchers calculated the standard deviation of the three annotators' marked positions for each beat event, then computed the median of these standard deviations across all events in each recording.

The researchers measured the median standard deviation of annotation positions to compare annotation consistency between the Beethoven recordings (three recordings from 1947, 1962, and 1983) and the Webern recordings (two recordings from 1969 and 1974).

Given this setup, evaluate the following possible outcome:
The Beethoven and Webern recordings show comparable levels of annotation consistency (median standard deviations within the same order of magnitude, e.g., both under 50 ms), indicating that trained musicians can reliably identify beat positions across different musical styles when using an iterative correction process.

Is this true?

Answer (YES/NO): NO